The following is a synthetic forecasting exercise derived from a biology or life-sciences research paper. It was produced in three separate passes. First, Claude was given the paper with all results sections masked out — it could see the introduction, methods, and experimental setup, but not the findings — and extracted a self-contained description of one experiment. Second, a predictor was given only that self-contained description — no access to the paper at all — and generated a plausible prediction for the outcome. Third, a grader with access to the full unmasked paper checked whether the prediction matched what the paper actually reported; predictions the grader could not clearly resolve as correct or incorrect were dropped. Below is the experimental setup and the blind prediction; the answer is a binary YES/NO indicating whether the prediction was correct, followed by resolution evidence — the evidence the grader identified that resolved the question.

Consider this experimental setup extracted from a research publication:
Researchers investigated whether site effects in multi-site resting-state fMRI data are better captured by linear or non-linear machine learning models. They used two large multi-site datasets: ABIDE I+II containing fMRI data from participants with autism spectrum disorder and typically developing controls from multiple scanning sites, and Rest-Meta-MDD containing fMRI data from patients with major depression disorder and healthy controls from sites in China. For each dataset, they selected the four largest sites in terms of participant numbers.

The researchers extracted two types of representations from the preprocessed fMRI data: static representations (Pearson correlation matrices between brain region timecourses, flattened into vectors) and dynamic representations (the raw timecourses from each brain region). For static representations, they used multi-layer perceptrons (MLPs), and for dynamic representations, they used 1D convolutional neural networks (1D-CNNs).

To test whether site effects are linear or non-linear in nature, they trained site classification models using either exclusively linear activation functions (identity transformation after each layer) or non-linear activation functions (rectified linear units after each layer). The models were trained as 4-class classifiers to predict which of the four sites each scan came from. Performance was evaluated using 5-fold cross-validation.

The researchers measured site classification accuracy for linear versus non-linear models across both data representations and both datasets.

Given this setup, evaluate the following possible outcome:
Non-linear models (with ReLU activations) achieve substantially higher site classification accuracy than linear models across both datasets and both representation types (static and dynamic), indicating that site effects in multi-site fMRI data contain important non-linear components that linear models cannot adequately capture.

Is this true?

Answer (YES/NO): NO